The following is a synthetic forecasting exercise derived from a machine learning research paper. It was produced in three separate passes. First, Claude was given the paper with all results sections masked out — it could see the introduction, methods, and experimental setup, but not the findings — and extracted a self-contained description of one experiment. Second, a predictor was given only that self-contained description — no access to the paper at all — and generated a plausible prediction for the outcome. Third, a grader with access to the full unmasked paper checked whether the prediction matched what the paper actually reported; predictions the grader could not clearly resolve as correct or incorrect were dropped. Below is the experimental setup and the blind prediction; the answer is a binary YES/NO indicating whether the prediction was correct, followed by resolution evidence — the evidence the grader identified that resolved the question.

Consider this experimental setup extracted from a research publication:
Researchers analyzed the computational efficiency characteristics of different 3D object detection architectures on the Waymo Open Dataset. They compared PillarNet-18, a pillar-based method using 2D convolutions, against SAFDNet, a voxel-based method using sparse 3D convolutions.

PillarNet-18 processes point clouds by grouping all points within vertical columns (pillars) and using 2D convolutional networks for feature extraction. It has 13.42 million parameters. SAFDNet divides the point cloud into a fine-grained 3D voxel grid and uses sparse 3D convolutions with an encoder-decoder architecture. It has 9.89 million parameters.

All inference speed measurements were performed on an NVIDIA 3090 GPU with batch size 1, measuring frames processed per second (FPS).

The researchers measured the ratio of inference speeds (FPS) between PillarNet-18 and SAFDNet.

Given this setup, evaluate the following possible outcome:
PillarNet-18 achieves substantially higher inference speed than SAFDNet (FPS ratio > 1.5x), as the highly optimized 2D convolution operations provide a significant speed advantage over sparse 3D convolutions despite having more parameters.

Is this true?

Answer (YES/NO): YES